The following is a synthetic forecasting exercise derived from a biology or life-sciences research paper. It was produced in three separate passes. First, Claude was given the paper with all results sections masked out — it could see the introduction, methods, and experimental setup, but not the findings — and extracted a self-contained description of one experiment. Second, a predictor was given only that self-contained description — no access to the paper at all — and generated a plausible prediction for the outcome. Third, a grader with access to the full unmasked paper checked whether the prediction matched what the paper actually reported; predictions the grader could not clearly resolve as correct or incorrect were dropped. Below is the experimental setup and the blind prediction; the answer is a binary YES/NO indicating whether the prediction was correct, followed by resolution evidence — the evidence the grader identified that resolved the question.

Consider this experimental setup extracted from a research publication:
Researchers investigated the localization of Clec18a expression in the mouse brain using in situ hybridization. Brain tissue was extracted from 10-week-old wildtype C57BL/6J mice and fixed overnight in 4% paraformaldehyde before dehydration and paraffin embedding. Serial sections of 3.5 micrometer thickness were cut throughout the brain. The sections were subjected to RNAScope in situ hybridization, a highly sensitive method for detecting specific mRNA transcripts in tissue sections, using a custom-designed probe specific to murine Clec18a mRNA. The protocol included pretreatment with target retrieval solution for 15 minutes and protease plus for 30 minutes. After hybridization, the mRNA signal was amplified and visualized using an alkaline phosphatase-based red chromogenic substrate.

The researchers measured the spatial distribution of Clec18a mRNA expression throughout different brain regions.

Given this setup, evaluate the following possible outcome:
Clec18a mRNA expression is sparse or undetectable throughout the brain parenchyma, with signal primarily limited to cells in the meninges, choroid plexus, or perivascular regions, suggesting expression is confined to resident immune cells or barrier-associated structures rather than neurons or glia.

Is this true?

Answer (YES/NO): NO